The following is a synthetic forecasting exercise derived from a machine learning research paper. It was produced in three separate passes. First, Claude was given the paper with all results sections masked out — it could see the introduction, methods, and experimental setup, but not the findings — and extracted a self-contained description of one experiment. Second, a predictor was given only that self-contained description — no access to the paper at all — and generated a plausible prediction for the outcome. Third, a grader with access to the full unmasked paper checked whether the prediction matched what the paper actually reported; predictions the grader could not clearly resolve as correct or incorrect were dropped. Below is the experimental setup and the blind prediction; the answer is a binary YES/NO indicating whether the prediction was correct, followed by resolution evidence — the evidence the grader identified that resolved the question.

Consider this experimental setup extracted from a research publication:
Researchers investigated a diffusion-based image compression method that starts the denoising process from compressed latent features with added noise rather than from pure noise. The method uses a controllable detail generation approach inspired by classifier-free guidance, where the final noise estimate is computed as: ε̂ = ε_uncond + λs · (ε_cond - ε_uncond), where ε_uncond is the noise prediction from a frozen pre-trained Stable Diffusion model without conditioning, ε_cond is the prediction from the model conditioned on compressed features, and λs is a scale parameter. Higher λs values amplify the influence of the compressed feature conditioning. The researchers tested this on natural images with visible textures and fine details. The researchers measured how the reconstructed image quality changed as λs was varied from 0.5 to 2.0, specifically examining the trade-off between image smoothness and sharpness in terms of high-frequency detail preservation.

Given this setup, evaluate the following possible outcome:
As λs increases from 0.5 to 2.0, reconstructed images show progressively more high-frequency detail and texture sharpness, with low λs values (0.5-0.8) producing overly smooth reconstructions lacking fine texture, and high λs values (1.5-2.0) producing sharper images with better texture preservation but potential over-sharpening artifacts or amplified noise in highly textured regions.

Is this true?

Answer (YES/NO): NO